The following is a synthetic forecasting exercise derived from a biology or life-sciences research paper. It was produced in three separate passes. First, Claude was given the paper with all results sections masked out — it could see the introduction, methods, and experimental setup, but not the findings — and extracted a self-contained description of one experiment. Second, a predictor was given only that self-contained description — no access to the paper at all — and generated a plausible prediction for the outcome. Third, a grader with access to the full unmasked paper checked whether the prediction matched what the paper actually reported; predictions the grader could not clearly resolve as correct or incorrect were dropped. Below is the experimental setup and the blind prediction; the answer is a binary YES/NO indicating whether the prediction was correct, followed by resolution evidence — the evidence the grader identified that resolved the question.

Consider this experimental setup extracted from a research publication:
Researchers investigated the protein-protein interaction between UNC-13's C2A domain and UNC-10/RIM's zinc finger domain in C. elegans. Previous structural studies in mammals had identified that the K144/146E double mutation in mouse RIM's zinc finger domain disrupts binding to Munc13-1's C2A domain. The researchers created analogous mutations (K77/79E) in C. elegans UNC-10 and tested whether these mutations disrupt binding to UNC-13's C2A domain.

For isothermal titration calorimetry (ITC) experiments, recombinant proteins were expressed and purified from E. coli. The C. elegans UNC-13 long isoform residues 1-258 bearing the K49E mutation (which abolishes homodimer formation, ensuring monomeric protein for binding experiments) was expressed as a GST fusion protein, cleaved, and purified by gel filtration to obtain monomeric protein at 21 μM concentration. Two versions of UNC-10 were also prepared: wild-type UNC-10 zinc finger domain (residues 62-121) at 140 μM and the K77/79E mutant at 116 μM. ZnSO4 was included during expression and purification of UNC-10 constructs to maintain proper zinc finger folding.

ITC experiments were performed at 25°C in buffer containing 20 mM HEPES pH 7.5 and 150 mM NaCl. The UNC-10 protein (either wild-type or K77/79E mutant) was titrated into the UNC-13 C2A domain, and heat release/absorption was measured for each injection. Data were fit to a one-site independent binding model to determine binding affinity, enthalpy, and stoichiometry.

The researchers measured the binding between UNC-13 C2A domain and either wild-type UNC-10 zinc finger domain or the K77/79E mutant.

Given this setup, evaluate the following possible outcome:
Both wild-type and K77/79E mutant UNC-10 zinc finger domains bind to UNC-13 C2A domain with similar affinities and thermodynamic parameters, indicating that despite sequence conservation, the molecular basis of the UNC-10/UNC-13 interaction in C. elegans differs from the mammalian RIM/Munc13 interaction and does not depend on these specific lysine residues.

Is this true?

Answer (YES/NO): NO